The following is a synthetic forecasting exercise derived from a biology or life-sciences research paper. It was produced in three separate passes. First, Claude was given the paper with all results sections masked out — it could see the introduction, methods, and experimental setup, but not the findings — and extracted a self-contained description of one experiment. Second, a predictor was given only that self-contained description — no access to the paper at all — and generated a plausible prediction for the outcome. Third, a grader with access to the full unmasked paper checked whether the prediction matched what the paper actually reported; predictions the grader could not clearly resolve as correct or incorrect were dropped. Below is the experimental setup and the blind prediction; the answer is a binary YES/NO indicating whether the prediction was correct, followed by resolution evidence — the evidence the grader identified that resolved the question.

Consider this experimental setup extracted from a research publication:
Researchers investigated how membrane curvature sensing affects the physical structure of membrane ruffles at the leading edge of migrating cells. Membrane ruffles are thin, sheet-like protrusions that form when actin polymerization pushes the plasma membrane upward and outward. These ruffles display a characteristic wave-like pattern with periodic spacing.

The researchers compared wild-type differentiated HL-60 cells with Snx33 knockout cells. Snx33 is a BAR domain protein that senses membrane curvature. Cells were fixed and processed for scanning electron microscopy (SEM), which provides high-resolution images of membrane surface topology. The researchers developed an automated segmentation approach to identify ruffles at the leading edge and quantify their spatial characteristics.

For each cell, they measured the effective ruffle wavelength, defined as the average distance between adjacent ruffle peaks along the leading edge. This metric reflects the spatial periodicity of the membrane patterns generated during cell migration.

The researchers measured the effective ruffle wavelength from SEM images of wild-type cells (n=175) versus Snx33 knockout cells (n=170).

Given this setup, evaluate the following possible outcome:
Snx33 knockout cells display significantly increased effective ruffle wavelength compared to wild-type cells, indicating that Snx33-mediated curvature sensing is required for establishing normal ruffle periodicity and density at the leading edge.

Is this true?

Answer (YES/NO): YES